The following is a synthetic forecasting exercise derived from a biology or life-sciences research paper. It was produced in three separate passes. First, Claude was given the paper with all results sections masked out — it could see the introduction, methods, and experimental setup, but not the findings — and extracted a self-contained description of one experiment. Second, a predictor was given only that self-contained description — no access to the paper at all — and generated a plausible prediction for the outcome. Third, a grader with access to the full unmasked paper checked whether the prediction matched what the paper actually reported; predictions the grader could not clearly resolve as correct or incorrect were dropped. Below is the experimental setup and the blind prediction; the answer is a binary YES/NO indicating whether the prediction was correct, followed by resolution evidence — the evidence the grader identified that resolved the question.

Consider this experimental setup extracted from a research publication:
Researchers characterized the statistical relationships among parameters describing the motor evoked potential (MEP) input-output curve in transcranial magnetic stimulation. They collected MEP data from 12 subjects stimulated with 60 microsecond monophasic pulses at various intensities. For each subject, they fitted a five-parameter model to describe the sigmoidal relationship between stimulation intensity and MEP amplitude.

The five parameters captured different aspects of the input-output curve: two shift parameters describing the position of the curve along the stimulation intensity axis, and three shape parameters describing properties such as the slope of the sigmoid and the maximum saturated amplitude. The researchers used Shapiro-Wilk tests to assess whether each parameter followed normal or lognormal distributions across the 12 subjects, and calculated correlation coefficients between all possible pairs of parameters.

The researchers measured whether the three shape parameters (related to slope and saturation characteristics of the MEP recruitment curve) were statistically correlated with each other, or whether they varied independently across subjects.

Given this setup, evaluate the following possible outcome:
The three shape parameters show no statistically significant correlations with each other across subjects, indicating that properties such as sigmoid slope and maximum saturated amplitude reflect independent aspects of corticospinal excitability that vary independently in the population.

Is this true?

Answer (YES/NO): NO